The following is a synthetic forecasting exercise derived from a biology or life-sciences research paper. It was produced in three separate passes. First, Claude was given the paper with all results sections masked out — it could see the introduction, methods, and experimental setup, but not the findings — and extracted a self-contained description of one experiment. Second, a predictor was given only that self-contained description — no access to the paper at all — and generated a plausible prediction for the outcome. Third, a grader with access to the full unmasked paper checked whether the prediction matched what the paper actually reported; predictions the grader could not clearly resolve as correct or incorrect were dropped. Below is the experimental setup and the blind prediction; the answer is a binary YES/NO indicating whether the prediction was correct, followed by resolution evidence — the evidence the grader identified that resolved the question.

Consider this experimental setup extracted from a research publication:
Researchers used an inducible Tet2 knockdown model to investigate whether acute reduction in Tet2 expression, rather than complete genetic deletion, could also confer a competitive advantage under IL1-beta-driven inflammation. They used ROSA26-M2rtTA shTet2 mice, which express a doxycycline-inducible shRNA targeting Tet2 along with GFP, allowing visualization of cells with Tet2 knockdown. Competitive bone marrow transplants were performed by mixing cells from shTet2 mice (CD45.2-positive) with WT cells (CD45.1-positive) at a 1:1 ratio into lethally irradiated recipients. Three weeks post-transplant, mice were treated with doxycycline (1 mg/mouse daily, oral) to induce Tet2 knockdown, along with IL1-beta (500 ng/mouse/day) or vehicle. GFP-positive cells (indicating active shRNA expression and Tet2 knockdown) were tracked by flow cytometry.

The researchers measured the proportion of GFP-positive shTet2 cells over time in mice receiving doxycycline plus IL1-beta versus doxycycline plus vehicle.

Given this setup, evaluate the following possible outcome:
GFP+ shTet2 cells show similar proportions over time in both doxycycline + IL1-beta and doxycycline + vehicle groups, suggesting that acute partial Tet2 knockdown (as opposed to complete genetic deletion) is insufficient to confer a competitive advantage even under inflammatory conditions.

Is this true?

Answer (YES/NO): NO